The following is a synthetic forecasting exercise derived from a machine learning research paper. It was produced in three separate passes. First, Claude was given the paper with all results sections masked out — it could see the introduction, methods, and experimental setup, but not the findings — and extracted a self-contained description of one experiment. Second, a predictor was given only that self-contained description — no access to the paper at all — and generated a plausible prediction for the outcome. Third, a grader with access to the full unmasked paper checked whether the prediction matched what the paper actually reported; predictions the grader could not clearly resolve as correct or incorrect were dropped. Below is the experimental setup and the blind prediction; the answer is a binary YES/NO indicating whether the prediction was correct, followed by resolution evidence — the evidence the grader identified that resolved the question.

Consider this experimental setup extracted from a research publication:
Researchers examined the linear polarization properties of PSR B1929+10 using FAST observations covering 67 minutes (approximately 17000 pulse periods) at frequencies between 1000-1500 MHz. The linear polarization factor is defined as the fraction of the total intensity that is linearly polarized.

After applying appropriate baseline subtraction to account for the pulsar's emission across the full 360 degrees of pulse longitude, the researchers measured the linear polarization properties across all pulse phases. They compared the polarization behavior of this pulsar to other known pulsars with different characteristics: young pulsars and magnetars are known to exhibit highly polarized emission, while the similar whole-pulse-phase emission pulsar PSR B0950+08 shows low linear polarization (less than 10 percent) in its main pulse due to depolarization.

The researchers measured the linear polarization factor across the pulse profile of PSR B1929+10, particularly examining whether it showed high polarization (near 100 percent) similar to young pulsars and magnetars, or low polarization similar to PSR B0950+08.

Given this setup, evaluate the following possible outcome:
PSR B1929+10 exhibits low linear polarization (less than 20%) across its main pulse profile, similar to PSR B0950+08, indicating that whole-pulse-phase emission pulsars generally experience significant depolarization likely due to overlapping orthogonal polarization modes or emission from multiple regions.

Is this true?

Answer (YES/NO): NO